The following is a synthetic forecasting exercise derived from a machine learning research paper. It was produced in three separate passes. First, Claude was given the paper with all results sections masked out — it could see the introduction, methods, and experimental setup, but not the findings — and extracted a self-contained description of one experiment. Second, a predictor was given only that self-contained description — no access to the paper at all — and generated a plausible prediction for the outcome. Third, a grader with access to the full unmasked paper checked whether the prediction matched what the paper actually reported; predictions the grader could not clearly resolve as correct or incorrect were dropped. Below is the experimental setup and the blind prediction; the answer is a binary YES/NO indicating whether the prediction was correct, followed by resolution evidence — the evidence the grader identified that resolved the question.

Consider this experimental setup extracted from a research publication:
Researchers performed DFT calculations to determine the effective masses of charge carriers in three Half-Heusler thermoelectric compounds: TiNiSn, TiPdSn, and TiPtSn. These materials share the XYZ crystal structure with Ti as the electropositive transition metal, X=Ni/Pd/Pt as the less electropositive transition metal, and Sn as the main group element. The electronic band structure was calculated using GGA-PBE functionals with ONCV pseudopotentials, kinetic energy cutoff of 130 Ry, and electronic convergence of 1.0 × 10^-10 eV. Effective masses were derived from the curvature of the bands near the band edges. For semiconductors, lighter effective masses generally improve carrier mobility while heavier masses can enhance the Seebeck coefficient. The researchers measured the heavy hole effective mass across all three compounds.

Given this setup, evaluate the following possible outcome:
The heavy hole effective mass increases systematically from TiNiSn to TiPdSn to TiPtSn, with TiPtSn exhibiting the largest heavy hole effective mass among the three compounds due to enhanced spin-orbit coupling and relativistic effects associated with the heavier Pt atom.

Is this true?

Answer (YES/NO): NO